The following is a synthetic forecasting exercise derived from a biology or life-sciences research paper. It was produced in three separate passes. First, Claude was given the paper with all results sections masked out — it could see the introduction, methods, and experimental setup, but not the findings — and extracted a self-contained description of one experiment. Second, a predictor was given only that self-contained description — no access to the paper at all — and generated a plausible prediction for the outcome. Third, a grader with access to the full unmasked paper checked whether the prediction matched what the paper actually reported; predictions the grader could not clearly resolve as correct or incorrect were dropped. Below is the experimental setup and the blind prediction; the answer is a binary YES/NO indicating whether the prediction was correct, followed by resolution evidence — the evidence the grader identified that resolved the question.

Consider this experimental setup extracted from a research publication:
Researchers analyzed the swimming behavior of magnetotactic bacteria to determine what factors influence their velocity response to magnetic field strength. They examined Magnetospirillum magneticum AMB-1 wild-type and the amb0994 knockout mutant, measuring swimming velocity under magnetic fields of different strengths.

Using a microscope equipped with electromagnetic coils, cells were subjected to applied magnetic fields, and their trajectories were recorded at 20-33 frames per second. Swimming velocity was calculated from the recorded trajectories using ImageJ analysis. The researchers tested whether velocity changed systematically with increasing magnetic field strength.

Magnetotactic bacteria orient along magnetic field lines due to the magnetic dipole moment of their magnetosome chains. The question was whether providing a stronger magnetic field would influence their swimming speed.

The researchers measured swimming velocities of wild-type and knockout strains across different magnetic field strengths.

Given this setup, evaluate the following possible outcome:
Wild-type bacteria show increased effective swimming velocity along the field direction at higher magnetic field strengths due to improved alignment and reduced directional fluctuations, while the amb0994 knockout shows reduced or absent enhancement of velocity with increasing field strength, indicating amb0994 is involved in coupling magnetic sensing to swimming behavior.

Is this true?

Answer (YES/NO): NO